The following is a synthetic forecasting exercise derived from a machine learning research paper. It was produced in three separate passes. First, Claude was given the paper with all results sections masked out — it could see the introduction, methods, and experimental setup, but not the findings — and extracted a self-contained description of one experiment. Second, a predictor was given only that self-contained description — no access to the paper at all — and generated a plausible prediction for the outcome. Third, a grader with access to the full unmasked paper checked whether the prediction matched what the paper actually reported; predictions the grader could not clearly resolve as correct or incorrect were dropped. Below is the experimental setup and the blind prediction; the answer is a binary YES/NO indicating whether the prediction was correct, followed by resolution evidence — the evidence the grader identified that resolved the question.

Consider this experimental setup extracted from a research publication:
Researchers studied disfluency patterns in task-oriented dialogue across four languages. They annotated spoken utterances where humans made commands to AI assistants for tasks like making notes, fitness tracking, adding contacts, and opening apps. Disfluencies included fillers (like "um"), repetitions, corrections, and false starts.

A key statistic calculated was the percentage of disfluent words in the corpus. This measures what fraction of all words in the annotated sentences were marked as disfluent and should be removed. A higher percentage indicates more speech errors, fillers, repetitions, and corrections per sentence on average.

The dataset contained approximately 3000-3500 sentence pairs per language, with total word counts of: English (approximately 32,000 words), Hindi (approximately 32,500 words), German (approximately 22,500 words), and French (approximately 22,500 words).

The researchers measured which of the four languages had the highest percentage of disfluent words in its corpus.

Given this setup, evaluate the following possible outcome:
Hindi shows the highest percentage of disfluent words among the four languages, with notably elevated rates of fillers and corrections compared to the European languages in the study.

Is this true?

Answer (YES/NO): NO